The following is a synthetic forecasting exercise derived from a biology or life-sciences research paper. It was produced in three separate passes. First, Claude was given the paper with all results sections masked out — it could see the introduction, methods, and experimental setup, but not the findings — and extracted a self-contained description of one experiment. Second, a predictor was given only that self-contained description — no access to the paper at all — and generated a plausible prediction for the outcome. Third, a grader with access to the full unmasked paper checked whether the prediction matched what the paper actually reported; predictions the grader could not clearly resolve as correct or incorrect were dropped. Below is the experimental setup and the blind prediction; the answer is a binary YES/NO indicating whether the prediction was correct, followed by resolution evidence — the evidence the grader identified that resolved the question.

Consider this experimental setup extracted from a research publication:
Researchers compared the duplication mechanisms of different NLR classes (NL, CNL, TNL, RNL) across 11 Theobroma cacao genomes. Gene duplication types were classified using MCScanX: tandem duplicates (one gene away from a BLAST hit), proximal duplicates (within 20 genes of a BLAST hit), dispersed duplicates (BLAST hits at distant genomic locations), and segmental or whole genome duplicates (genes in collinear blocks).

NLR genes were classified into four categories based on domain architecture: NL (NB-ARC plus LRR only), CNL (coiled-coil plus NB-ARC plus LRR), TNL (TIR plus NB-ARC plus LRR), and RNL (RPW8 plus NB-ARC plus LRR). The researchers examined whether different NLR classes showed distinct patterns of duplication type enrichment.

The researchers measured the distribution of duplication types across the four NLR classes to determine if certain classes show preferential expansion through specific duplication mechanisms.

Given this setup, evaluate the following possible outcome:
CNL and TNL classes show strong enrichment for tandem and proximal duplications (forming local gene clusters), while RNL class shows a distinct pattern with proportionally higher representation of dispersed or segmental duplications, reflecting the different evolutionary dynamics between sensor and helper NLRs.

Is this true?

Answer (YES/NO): NO